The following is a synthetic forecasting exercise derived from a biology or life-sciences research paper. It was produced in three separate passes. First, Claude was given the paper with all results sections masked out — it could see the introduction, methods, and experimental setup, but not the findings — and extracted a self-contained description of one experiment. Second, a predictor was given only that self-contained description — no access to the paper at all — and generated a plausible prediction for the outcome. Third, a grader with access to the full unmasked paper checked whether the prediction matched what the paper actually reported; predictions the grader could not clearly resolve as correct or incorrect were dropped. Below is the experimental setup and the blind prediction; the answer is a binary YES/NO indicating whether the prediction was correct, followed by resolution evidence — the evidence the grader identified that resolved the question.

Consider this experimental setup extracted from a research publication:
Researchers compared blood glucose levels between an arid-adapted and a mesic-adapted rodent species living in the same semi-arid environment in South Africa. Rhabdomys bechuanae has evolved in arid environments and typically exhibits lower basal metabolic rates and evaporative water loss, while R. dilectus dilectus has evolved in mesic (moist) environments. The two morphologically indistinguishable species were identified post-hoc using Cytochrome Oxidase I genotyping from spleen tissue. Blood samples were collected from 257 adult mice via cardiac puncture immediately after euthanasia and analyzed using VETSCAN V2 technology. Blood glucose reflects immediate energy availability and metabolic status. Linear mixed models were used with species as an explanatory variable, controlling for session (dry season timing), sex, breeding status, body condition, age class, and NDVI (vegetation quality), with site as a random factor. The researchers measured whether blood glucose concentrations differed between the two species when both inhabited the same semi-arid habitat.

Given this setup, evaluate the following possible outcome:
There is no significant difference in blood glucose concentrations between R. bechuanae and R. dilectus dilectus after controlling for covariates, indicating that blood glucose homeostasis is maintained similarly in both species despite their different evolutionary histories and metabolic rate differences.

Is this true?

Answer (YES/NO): YES